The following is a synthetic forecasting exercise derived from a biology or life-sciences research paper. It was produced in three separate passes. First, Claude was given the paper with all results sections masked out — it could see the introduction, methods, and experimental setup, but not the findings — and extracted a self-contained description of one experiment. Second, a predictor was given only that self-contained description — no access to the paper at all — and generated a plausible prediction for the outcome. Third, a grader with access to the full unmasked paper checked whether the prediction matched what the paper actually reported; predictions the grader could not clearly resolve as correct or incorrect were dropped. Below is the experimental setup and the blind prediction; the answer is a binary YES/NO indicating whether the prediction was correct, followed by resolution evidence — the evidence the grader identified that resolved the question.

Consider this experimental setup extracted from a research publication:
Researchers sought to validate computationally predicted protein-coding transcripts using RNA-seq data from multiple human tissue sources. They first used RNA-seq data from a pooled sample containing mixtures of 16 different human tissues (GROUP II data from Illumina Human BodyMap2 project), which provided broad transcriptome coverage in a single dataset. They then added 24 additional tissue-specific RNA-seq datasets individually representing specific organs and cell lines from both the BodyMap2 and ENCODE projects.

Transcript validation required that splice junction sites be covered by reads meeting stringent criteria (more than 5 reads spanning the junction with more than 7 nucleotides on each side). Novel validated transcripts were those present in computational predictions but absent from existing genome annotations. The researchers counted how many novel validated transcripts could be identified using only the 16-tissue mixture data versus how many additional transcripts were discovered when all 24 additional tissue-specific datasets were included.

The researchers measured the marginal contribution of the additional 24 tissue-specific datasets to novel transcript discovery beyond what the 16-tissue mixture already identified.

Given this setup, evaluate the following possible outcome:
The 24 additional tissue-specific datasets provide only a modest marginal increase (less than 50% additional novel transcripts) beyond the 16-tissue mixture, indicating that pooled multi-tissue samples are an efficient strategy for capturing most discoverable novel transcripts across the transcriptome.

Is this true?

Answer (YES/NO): YES